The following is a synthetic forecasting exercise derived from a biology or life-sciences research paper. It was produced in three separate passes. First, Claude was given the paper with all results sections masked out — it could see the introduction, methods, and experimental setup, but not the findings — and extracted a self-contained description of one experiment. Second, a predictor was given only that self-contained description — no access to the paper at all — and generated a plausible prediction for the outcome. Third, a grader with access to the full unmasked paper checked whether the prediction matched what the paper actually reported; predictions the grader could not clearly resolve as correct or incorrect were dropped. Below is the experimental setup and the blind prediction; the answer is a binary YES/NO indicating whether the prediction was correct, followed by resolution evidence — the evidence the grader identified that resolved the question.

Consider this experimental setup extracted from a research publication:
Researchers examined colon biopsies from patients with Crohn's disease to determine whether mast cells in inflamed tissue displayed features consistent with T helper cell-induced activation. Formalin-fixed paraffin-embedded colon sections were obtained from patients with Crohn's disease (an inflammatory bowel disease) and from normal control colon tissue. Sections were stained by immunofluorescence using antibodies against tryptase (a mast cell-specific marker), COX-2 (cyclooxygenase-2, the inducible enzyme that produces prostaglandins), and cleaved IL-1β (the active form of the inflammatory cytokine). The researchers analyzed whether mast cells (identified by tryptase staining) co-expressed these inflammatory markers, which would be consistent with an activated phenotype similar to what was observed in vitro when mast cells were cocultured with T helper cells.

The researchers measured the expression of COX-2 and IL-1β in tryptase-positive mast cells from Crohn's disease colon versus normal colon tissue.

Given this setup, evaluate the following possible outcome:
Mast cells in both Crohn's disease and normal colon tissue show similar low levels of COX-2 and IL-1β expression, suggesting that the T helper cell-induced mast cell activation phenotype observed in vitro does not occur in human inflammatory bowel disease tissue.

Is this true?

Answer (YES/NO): NO